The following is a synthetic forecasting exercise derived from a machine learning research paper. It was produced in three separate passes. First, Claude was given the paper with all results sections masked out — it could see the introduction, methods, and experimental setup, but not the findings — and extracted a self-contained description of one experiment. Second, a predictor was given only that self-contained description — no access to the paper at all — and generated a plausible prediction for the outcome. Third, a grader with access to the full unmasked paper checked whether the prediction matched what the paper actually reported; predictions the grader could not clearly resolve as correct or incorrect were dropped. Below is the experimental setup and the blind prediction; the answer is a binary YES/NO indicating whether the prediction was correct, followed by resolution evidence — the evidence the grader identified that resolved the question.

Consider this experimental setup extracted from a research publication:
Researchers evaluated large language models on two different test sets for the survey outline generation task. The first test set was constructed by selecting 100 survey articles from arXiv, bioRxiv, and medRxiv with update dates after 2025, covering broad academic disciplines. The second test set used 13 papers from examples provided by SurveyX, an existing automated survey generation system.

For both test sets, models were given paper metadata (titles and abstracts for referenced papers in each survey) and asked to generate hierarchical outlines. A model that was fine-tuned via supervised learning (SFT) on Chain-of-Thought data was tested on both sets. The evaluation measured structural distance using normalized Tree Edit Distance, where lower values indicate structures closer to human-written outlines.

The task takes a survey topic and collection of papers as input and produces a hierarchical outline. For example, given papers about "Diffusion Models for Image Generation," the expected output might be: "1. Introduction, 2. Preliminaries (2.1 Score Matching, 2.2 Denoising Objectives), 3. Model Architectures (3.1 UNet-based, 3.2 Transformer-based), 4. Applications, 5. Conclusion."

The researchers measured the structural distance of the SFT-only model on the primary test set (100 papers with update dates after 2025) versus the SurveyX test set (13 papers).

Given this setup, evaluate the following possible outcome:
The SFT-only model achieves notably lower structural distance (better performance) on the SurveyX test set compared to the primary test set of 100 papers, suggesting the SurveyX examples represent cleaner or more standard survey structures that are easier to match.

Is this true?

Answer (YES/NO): NO